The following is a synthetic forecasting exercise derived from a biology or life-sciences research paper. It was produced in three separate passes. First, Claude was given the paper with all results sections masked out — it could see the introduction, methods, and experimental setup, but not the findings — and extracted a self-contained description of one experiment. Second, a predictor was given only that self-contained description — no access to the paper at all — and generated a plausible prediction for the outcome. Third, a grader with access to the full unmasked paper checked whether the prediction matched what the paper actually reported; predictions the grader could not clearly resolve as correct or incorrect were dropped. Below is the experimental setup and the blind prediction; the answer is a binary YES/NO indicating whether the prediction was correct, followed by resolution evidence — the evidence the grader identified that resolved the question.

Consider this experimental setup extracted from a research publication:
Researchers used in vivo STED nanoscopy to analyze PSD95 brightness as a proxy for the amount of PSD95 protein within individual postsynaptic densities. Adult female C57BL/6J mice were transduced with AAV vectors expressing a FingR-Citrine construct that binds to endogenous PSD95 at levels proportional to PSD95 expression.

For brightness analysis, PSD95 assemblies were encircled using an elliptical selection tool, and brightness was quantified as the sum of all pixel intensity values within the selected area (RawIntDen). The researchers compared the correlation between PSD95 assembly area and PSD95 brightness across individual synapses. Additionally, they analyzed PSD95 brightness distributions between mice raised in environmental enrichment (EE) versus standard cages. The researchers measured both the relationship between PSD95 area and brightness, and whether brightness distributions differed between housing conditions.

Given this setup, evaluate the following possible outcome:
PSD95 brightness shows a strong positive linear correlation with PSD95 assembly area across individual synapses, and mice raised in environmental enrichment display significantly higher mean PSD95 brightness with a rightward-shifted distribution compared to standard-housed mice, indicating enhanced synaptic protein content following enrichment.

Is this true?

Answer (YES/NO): NO